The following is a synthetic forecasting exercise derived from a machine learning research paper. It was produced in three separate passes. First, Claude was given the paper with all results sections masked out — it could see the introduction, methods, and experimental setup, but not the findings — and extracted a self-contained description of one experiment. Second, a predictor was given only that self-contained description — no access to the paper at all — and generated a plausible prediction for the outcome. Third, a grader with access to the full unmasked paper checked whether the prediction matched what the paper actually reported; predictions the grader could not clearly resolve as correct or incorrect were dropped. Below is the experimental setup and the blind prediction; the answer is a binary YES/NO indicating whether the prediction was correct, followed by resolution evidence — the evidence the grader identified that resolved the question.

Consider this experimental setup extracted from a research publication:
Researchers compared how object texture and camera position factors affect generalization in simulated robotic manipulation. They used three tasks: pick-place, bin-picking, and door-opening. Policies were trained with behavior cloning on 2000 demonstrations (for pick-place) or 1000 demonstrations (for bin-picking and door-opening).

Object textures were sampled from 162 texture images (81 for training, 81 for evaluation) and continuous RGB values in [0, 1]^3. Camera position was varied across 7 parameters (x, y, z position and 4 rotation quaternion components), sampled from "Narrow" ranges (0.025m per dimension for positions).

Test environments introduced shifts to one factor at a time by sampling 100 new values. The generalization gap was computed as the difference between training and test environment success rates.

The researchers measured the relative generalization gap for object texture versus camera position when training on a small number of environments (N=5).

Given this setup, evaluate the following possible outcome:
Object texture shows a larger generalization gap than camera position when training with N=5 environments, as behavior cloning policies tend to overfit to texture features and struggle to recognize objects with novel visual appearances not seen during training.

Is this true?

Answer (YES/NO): NO